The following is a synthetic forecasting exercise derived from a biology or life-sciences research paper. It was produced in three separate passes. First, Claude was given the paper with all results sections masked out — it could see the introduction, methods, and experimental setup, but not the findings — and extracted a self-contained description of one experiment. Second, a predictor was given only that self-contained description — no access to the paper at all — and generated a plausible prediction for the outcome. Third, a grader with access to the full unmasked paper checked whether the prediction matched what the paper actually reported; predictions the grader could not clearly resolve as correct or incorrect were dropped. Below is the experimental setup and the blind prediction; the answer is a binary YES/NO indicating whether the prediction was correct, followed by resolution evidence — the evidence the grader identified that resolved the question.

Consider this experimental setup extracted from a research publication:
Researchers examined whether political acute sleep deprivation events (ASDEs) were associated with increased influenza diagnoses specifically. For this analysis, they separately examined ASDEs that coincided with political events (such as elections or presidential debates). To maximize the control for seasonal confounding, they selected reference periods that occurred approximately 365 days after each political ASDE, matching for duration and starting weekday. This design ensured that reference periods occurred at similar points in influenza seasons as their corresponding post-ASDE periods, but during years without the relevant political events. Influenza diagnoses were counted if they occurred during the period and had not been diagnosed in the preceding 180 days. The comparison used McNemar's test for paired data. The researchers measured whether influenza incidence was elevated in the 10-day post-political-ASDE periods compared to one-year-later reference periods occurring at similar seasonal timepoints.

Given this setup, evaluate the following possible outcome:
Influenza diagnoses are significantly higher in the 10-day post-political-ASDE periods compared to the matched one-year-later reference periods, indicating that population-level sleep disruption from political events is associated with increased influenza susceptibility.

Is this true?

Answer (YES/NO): YES